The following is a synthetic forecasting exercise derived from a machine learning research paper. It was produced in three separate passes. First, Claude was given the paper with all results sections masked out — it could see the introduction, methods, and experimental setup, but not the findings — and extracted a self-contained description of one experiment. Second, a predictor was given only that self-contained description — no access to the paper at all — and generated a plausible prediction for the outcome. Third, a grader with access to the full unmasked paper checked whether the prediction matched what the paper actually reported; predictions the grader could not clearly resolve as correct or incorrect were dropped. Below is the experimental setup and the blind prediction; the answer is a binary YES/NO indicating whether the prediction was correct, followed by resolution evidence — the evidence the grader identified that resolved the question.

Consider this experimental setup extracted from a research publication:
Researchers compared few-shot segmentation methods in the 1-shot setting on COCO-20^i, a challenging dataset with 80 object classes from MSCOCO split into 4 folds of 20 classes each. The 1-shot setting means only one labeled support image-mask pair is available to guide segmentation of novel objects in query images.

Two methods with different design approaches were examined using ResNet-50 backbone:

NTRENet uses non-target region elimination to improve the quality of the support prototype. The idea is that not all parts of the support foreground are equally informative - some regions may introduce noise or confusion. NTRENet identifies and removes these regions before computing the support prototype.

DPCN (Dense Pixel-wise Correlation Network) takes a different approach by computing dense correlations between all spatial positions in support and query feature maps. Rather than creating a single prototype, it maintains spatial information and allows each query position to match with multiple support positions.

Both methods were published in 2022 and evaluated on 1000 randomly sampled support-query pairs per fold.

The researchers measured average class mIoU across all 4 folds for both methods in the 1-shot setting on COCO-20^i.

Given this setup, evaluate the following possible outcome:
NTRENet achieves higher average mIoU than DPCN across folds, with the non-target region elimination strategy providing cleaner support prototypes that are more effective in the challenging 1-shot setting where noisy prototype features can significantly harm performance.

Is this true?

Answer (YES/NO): NO